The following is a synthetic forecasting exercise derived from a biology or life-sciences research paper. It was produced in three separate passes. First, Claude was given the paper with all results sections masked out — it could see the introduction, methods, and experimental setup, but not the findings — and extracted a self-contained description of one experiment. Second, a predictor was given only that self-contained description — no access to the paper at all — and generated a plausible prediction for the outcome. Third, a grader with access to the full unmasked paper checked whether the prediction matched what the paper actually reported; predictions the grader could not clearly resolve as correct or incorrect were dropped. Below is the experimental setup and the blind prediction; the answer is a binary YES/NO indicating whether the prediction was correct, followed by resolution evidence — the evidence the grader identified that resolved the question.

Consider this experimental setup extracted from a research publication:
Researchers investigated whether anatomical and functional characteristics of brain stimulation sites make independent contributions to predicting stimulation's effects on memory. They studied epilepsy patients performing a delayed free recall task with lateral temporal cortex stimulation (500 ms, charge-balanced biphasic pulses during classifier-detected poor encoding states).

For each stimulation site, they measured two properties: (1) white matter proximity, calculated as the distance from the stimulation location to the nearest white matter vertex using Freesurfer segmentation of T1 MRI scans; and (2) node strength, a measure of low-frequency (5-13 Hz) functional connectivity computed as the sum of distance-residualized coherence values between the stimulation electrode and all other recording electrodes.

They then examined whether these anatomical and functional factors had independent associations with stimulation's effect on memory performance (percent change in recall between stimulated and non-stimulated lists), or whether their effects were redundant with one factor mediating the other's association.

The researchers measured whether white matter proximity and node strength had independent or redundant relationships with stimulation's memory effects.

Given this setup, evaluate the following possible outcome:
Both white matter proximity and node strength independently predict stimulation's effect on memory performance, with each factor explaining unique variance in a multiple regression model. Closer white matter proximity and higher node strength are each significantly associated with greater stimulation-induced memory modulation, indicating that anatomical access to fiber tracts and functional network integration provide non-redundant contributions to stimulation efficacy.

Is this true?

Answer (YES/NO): NO